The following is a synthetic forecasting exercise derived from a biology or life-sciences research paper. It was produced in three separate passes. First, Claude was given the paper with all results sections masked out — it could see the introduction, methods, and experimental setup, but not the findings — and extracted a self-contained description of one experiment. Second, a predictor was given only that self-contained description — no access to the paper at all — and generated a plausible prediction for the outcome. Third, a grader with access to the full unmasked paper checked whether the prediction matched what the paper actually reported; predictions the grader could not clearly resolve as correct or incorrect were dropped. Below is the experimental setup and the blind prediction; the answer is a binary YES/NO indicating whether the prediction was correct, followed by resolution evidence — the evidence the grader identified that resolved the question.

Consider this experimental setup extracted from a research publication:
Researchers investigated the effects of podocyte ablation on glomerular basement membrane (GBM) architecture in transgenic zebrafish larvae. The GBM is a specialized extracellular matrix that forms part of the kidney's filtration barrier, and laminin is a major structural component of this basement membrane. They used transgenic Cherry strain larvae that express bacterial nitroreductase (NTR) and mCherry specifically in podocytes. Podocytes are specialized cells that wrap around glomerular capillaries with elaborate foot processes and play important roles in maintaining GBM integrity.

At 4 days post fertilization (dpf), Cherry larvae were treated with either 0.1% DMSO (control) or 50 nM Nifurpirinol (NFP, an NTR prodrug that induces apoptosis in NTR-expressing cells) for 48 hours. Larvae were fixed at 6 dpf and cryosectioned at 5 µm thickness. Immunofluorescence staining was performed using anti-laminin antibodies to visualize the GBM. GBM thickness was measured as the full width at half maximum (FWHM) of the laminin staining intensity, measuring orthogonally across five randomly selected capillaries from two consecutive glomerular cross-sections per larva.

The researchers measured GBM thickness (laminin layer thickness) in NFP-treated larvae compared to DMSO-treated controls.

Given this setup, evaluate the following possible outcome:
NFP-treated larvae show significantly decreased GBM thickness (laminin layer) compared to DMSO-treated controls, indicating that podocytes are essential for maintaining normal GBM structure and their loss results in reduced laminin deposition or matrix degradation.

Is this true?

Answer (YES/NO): NO